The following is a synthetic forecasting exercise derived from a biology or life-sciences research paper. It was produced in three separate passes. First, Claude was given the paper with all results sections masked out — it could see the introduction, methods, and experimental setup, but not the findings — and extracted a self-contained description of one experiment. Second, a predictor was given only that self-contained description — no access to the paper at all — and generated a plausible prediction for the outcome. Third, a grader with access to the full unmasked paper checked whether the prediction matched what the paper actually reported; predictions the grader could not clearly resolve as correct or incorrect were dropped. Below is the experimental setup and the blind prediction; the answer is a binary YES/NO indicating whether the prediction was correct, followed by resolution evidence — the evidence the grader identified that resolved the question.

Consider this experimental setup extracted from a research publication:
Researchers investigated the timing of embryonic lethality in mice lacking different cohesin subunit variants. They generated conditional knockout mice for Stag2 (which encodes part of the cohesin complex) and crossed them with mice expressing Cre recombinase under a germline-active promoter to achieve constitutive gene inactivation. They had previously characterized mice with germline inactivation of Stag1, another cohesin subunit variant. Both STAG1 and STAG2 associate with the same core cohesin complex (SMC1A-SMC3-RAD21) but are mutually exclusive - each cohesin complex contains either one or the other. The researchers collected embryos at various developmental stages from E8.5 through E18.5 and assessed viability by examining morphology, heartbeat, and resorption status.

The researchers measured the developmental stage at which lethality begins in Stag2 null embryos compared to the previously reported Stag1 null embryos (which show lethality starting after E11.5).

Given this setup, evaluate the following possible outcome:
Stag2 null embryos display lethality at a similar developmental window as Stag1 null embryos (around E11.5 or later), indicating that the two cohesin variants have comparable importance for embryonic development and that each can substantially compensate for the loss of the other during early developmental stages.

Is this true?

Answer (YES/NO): NO